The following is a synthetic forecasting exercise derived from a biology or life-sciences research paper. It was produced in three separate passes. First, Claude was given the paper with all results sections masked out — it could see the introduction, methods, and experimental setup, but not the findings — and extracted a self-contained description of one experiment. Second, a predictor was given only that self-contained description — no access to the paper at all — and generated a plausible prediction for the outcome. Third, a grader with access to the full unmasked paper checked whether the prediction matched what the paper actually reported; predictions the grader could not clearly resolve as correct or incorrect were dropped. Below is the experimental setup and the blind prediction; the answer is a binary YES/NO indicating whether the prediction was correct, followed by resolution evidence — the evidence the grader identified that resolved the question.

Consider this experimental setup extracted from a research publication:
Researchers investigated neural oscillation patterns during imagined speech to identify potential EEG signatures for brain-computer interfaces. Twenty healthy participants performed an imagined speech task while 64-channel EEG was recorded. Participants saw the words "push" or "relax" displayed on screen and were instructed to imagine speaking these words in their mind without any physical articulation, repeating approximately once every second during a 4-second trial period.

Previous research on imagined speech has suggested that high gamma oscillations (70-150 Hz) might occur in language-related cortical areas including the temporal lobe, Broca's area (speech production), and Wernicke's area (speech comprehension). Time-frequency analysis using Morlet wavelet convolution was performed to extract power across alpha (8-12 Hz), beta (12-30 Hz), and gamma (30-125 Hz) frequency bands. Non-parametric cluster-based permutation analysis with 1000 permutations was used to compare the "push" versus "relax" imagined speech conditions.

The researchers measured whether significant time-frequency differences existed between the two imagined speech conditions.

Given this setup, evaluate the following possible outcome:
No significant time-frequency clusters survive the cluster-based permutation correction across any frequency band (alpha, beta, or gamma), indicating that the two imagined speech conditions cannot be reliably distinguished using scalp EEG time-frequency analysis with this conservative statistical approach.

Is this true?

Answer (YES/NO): YES